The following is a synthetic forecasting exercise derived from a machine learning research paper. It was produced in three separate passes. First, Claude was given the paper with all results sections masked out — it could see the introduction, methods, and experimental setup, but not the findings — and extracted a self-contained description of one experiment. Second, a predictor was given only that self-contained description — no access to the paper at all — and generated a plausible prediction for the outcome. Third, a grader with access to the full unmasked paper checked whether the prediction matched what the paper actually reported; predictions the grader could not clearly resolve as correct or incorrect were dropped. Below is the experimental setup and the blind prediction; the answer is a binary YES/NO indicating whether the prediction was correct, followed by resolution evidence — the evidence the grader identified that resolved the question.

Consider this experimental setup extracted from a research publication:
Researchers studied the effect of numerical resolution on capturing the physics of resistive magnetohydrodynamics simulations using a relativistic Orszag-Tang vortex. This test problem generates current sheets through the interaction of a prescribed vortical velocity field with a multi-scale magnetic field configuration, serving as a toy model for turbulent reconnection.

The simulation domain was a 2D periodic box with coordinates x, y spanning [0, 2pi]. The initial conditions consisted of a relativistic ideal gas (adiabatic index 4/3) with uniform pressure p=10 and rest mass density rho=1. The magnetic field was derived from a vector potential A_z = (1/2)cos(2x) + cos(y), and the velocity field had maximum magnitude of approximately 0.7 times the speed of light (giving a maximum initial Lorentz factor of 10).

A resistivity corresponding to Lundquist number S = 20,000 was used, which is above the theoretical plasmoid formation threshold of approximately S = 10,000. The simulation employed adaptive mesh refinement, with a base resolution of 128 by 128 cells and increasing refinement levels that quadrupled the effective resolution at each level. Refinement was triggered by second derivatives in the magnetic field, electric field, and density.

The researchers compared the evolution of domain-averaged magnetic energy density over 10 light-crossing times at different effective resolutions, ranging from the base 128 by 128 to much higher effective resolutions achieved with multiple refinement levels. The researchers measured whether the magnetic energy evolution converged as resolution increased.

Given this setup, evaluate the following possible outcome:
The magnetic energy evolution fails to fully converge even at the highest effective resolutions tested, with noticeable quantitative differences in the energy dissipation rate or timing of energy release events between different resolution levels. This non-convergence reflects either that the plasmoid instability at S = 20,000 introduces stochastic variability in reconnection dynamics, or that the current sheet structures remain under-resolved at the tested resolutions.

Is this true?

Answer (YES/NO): NO